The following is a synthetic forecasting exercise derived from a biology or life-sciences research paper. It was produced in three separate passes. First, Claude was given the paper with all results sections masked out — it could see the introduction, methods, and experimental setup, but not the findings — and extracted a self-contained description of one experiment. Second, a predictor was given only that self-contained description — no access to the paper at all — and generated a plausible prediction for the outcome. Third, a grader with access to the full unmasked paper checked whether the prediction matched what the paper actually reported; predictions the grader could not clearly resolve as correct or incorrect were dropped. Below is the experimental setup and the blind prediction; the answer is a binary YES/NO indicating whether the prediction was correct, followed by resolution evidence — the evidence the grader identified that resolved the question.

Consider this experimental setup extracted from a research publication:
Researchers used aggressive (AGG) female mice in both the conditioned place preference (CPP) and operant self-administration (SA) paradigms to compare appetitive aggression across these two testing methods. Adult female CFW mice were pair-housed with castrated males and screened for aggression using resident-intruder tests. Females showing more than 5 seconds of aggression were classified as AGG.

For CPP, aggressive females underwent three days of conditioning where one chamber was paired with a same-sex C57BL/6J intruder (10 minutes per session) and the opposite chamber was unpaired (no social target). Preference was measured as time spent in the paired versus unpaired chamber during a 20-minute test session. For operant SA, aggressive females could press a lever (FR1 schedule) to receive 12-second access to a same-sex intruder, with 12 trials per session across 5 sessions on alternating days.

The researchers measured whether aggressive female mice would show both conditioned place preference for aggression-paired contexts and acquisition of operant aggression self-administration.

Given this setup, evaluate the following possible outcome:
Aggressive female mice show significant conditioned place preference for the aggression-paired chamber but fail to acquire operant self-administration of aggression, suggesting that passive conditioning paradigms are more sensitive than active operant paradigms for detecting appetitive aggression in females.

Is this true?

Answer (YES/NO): NO